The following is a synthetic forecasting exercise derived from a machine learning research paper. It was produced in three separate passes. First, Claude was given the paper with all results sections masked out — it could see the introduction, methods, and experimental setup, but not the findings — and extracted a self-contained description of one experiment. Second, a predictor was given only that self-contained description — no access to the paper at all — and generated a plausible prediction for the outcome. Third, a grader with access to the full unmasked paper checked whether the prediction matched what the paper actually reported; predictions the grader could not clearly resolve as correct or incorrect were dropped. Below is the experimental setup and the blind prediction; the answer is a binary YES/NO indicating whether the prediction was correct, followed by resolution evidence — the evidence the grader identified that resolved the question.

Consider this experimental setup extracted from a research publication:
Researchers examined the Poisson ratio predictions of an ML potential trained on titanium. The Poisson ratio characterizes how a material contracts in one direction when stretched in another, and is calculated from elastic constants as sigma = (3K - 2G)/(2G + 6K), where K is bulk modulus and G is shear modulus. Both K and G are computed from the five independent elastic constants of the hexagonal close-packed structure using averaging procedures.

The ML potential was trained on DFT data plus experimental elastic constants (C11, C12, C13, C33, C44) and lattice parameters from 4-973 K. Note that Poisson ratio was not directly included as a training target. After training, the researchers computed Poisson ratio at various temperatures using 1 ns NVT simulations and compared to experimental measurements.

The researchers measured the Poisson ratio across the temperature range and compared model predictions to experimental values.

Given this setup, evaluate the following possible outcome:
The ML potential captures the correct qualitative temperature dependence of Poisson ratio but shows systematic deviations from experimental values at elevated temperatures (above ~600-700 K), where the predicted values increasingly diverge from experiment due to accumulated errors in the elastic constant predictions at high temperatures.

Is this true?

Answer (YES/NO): NO